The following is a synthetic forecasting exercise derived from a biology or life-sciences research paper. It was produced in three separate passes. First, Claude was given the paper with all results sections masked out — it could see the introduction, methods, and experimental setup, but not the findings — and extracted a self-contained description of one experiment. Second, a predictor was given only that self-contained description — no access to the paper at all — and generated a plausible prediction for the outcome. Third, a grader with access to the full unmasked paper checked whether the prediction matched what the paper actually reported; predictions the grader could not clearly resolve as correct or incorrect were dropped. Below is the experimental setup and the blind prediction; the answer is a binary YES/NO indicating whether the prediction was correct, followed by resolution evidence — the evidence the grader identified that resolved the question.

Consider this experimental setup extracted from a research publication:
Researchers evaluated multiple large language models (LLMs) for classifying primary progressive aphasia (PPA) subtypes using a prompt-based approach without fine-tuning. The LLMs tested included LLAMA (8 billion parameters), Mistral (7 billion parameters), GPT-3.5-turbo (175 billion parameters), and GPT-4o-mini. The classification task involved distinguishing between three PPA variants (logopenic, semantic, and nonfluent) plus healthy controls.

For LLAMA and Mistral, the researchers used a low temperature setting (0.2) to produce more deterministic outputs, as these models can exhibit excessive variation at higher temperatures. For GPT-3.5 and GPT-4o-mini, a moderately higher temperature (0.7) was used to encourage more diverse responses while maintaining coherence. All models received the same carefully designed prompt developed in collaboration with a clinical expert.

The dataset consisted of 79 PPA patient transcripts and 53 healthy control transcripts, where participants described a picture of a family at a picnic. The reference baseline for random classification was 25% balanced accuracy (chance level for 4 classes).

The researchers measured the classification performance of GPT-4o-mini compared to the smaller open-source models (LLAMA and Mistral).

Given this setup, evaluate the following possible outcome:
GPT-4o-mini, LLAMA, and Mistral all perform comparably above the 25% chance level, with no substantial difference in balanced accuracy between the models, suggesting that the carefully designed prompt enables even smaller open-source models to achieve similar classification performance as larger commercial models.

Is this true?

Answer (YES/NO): NO